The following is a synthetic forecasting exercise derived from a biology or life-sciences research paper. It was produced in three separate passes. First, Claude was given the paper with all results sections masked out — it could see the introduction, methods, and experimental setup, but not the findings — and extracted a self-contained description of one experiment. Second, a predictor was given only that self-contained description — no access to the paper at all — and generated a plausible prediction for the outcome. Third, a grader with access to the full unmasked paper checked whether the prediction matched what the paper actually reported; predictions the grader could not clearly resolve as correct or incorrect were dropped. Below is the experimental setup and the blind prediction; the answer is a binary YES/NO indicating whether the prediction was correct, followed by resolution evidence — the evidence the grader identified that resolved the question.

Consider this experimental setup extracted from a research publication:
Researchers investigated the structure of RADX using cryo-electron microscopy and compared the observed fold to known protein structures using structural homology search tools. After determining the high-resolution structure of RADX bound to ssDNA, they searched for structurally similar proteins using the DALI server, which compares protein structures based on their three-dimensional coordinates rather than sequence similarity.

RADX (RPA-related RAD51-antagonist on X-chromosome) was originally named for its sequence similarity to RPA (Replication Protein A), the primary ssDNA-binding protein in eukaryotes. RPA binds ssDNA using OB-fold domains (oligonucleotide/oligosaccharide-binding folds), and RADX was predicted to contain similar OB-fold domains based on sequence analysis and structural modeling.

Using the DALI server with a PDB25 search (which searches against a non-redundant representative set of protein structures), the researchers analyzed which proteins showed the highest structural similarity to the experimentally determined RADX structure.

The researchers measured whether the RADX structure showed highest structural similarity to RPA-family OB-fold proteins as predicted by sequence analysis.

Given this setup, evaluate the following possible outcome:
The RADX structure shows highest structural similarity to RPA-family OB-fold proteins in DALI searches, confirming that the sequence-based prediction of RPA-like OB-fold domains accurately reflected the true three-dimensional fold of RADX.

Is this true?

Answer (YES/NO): NO